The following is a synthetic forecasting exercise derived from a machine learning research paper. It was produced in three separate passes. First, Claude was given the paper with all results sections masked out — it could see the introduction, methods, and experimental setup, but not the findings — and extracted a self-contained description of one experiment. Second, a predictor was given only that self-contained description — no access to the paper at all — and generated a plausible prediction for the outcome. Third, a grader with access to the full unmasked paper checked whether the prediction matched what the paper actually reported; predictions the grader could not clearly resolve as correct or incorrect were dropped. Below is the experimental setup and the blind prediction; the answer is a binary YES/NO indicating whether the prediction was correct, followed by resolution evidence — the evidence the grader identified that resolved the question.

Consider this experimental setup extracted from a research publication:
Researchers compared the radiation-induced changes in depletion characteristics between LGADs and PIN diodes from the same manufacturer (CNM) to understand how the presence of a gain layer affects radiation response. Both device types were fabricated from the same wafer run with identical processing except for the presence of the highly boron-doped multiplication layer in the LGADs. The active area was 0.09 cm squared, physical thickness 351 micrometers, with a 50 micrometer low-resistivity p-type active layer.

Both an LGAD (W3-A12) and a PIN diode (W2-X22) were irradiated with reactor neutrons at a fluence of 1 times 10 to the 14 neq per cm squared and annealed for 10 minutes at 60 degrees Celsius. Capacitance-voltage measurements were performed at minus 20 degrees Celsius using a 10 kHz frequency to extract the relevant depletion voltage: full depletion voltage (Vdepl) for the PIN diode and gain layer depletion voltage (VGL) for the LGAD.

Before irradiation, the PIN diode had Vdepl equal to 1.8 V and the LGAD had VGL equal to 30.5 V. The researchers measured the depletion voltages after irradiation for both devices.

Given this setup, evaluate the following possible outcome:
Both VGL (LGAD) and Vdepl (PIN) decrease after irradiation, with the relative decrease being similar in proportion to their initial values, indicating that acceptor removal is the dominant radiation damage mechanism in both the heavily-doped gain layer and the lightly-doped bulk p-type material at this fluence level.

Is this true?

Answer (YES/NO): NO